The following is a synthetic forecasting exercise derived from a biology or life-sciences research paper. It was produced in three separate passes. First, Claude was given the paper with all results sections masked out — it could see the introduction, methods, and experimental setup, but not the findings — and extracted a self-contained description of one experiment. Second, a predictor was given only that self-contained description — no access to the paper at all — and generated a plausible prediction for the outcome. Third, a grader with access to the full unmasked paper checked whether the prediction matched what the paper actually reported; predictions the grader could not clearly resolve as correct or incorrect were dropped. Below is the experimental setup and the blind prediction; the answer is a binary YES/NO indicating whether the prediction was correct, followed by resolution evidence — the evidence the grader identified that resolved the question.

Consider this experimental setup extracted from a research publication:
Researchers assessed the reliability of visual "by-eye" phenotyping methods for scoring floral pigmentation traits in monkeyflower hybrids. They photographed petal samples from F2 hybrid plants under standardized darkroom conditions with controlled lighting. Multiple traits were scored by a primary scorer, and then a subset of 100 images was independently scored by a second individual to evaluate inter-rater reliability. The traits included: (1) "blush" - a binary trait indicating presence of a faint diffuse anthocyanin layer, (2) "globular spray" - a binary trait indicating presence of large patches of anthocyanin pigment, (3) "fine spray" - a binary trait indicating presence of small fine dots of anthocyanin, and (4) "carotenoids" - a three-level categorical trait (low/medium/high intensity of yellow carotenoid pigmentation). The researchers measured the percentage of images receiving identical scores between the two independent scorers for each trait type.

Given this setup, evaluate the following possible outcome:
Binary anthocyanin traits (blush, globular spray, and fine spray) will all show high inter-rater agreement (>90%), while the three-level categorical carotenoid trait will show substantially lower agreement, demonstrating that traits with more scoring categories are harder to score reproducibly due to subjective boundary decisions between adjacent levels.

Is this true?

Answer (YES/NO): NO